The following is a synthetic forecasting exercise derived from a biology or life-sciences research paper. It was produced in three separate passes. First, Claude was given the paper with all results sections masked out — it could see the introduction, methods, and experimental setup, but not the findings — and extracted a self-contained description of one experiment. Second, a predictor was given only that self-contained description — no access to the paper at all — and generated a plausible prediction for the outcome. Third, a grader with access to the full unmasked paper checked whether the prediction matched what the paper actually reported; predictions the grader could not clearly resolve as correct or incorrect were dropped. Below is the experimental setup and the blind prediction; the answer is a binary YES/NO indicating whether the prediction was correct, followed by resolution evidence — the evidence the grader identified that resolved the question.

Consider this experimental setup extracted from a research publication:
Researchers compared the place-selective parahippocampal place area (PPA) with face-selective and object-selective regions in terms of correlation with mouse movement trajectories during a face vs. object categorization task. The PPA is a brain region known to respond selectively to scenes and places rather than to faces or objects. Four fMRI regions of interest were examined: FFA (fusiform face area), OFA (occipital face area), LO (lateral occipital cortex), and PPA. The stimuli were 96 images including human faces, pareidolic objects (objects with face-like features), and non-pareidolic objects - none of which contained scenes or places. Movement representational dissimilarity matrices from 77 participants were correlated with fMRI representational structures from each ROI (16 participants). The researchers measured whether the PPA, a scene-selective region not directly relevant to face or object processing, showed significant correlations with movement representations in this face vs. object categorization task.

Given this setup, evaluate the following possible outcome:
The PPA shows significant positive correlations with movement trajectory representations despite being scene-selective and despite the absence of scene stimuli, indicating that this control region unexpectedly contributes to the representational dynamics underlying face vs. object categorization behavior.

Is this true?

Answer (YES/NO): NO